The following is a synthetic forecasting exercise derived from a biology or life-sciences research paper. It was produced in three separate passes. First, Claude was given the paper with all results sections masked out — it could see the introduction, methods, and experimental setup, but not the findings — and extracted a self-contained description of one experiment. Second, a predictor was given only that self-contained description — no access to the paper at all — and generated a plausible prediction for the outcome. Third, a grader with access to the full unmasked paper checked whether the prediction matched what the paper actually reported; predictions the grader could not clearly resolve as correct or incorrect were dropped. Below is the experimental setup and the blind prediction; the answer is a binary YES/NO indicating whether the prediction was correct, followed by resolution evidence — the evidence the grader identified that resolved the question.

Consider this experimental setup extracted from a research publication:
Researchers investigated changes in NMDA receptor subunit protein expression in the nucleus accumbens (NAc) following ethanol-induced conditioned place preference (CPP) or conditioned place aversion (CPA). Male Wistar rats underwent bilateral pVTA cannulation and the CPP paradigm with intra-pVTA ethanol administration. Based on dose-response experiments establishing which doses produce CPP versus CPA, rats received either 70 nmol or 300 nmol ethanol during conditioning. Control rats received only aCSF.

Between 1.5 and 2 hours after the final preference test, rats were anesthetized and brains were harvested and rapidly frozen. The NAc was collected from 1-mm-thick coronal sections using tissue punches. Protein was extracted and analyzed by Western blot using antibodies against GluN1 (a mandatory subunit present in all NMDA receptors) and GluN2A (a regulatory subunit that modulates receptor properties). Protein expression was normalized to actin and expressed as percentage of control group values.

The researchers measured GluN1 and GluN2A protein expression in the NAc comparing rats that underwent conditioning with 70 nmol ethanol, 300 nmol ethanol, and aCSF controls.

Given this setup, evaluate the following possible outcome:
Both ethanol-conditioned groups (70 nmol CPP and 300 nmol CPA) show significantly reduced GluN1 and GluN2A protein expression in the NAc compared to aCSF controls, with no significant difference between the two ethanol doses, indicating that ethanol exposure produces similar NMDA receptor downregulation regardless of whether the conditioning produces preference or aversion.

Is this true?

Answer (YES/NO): NO